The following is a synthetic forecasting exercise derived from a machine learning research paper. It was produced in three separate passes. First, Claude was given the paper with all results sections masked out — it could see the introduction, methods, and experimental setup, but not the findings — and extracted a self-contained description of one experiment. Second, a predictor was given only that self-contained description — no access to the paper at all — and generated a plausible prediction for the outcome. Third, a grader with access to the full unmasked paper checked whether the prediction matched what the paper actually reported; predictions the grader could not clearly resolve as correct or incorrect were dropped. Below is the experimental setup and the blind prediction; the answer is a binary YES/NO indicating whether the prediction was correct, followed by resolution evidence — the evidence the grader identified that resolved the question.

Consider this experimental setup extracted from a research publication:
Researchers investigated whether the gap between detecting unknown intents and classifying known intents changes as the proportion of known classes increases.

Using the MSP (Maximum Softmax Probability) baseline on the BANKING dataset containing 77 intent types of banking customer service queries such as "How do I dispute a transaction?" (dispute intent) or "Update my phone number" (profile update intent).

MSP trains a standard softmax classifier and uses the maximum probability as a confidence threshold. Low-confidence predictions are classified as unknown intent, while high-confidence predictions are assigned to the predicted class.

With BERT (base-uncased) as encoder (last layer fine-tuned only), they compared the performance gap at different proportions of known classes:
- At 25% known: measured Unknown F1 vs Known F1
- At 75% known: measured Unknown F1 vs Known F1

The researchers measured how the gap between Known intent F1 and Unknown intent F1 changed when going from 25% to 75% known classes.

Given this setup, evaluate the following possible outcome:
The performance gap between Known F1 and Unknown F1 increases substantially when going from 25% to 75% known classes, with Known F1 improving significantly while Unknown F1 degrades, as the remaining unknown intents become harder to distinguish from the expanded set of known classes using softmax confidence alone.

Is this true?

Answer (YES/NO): YES